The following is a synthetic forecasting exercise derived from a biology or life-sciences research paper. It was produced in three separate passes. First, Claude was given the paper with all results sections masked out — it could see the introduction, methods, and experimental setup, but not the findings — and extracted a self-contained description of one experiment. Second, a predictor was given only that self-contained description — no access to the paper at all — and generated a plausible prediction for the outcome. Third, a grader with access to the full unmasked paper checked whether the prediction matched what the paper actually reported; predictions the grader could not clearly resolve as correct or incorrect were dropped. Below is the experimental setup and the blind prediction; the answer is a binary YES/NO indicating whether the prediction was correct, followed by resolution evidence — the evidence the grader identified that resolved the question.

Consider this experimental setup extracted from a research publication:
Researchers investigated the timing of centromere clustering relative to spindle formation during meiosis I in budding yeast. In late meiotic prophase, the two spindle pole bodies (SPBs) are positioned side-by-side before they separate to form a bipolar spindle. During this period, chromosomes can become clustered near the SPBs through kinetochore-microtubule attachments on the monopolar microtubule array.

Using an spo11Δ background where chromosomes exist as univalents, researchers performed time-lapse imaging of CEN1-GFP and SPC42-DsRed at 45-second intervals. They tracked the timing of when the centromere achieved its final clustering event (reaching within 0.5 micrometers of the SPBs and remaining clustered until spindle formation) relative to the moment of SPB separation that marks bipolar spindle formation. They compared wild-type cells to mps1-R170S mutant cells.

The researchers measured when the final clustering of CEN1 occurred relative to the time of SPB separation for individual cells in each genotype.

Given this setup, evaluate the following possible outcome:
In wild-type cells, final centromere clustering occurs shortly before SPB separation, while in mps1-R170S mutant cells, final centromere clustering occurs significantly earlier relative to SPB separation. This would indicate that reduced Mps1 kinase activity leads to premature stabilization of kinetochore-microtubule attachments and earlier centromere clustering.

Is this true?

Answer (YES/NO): NO